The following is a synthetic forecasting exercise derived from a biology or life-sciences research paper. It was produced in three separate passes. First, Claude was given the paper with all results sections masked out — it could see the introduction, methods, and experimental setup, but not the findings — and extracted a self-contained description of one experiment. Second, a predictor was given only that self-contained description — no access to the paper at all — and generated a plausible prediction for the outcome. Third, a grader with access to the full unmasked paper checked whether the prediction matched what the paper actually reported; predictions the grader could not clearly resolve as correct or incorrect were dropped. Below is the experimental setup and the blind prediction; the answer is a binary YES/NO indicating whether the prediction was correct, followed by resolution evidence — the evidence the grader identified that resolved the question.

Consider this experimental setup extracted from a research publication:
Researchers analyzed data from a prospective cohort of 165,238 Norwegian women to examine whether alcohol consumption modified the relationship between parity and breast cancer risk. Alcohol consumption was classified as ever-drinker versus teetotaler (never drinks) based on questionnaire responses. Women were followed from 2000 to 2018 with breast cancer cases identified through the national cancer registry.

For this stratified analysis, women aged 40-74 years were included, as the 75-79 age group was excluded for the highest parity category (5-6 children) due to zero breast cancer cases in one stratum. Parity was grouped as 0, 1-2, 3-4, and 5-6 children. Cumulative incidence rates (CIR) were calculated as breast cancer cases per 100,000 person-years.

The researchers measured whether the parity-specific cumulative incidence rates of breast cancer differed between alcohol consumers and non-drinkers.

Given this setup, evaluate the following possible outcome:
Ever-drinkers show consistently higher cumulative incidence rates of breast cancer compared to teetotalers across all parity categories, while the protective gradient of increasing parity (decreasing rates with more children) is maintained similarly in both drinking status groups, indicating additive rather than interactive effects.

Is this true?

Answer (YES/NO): YES